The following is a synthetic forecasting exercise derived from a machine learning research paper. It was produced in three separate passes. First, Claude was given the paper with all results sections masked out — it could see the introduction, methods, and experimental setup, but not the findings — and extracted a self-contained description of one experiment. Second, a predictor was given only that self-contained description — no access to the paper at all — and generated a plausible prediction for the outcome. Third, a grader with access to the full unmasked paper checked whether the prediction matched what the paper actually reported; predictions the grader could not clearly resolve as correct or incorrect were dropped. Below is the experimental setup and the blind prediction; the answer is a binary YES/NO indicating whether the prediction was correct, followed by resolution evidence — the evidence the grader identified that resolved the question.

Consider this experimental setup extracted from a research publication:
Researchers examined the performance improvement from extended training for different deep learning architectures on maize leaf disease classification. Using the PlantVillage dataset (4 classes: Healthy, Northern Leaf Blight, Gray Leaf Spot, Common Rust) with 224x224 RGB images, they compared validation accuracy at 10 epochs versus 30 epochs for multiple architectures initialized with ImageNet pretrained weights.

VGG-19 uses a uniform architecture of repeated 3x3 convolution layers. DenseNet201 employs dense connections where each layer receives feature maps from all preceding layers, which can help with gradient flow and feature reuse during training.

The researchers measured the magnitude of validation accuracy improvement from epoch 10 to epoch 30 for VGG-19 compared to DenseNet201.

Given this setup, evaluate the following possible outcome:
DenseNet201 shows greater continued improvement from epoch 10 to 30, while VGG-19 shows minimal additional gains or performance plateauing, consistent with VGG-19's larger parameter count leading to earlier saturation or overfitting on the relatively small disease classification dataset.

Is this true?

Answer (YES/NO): YES